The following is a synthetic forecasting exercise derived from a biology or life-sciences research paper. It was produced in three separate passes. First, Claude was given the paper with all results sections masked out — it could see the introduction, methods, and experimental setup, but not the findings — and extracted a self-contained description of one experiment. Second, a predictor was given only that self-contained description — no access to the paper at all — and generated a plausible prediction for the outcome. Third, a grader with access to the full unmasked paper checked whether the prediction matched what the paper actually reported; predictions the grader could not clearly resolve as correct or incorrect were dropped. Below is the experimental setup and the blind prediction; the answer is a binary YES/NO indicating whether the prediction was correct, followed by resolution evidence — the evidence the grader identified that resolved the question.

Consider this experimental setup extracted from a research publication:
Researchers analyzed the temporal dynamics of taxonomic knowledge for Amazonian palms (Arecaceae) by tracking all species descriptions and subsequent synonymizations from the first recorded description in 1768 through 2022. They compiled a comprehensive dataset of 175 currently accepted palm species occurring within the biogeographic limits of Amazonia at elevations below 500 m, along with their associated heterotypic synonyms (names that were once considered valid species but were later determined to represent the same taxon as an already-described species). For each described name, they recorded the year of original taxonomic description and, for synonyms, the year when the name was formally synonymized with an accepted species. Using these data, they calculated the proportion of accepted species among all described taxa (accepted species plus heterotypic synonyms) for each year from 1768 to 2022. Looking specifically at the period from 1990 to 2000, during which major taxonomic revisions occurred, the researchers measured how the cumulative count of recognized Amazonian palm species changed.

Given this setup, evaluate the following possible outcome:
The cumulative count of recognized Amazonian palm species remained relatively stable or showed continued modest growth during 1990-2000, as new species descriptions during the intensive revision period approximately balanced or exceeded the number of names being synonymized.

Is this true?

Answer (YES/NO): NO